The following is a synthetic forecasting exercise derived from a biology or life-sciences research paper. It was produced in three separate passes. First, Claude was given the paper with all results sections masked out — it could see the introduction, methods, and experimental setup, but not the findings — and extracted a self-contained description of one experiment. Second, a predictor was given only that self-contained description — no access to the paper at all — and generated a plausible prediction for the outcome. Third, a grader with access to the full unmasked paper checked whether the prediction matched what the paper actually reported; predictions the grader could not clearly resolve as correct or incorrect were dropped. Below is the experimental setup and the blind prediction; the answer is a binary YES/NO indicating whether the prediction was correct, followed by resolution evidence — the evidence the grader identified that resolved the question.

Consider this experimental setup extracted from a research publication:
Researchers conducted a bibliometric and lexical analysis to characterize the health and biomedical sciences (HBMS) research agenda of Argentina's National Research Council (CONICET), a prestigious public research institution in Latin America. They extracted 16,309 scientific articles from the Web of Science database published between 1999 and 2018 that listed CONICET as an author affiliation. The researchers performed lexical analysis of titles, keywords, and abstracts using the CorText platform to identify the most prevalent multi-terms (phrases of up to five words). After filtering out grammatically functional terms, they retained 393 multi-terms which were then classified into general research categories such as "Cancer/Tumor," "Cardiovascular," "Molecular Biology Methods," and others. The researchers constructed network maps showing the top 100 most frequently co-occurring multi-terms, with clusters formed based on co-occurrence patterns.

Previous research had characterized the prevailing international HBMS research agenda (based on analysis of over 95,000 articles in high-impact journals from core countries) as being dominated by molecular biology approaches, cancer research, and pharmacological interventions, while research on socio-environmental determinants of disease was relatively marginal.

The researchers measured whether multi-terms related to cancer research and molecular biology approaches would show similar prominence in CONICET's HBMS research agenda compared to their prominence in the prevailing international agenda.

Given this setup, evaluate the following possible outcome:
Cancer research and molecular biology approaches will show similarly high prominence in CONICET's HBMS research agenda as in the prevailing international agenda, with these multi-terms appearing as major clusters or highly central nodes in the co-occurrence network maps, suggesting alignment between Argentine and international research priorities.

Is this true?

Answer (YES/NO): NO